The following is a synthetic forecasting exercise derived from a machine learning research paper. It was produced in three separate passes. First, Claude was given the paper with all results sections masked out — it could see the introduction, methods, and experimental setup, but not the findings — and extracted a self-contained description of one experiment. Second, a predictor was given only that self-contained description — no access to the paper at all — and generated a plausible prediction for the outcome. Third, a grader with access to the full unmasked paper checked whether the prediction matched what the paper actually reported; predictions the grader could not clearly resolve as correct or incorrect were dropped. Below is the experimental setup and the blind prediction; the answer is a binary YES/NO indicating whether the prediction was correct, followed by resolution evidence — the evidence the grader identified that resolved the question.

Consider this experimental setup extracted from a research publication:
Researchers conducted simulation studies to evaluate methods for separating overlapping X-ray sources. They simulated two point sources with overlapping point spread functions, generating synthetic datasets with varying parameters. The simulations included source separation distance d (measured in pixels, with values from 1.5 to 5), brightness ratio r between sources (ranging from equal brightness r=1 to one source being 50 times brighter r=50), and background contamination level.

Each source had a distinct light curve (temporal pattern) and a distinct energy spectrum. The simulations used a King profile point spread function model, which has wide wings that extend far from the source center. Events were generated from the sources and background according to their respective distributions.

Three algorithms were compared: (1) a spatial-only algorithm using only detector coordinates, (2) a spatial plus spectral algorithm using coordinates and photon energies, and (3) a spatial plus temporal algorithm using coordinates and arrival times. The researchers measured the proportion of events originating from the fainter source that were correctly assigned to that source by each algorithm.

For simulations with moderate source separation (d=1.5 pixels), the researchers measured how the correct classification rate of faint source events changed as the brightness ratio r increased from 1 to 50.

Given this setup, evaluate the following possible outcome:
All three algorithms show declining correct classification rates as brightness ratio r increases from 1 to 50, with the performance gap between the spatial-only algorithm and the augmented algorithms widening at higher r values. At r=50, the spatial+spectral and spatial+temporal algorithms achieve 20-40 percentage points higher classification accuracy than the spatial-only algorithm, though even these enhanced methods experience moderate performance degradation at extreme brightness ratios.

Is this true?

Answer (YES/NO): NO